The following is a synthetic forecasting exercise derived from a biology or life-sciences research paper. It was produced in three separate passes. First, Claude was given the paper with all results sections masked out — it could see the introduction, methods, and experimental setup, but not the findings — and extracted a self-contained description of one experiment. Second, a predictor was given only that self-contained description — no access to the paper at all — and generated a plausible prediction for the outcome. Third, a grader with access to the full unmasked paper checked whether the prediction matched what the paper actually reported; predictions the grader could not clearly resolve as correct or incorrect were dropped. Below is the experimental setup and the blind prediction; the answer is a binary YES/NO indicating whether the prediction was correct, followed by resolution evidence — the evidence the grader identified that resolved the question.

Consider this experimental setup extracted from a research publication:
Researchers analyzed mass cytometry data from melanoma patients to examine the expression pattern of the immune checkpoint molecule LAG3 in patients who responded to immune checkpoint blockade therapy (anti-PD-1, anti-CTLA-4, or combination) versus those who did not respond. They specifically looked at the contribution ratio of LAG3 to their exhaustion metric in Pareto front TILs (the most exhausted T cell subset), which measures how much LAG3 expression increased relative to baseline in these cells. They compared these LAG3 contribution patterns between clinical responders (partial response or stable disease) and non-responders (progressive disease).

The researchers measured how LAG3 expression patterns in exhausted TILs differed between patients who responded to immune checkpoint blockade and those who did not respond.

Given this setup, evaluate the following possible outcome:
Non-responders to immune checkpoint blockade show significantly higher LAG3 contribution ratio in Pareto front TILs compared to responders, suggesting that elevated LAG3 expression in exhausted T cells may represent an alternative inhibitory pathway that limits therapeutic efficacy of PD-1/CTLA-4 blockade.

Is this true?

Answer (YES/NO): YES